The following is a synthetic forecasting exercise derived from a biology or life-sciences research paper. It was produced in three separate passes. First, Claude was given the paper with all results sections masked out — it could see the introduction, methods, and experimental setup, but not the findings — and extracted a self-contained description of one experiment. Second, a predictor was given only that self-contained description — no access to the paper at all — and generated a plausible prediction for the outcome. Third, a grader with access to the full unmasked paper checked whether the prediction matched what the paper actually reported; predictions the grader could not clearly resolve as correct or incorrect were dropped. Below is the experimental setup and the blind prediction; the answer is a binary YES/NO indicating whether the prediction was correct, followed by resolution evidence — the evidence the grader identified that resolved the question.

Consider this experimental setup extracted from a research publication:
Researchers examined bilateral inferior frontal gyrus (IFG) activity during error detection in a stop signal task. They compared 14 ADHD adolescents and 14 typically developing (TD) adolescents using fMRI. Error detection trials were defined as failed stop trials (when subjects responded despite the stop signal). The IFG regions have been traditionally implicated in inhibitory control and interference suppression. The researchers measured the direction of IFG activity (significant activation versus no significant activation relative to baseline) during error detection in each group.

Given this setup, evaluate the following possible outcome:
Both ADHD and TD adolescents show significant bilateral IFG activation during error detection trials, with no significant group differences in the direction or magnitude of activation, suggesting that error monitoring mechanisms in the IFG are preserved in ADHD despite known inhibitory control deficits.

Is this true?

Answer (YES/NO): NO